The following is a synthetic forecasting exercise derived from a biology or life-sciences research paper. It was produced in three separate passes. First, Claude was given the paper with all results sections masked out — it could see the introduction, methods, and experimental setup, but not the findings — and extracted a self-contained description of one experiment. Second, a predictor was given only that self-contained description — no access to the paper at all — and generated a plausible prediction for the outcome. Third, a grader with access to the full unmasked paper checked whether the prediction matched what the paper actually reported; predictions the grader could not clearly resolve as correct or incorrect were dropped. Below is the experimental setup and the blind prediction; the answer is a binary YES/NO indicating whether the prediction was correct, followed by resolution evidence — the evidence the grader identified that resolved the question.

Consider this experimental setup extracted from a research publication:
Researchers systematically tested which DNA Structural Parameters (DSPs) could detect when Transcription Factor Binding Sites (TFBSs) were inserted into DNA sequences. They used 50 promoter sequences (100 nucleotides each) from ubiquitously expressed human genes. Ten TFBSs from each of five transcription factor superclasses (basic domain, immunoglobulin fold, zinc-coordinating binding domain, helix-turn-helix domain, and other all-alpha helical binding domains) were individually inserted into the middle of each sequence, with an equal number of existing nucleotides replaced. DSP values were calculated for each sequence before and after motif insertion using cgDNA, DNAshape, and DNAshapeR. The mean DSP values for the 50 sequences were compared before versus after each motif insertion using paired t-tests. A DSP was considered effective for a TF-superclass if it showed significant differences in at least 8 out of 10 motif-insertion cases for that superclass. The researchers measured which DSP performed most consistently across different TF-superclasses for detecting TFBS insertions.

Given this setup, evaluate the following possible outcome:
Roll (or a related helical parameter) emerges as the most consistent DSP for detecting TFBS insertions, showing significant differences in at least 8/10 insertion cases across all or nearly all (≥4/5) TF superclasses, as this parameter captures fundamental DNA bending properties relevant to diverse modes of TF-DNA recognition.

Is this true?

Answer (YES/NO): NO